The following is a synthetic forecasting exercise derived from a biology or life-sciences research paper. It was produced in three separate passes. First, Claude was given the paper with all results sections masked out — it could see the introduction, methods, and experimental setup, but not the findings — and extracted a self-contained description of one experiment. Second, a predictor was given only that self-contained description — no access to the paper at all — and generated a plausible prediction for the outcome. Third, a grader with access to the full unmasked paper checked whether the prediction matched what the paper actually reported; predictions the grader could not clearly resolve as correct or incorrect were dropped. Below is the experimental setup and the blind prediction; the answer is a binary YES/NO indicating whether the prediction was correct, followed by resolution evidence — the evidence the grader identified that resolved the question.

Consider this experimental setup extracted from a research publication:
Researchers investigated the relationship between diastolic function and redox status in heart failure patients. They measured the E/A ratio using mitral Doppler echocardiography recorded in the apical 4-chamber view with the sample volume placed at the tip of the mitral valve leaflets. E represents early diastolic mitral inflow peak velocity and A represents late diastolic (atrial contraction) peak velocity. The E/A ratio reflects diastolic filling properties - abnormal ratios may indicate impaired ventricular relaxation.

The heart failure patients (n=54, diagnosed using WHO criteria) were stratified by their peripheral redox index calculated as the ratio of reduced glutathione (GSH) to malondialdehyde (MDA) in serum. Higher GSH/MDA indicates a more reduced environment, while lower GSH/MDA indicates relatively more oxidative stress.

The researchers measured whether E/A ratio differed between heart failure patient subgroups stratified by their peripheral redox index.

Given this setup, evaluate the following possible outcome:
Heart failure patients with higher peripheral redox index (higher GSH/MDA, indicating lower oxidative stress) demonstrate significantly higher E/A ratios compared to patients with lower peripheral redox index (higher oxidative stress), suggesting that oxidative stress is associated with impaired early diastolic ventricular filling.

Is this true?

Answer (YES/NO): NO